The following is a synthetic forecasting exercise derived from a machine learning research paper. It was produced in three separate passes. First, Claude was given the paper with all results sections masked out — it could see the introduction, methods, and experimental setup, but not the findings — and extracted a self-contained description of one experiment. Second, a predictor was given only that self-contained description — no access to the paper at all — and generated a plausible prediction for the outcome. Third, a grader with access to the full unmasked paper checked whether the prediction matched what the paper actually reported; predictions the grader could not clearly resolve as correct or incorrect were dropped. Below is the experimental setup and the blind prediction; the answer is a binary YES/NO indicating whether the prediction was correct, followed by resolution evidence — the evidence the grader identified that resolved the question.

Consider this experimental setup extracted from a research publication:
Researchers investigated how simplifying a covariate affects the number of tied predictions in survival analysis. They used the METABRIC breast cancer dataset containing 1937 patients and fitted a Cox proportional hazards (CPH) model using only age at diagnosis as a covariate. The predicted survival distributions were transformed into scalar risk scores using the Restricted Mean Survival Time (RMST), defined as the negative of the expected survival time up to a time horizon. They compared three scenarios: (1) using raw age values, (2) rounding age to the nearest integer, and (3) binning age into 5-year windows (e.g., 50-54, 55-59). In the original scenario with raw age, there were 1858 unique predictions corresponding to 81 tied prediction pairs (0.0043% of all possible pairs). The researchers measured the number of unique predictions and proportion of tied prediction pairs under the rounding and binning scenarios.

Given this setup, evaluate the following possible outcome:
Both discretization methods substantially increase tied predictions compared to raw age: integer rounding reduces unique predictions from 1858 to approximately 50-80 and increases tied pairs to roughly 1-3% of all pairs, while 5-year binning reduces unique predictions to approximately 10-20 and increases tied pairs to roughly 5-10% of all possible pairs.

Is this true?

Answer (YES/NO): NO